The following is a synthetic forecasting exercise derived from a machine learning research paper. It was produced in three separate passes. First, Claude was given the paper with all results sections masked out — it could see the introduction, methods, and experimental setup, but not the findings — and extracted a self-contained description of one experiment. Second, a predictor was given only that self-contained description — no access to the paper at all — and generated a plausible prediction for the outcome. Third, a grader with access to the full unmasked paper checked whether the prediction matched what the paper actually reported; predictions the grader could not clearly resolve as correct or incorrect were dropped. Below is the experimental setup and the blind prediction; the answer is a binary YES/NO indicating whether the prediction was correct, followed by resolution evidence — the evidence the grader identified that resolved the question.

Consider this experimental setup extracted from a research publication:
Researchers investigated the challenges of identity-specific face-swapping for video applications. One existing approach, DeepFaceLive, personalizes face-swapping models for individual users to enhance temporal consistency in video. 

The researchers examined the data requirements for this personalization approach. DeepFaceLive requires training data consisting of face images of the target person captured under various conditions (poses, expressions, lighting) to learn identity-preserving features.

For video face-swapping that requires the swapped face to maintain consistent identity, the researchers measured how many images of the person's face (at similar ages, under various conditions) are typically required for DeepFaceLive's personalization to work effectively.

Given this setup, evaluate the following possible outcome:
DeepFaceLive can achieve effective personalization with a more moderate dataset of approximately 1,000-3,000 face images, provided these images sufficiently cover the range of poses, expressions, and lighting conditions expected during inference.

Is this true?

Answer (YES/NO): NO